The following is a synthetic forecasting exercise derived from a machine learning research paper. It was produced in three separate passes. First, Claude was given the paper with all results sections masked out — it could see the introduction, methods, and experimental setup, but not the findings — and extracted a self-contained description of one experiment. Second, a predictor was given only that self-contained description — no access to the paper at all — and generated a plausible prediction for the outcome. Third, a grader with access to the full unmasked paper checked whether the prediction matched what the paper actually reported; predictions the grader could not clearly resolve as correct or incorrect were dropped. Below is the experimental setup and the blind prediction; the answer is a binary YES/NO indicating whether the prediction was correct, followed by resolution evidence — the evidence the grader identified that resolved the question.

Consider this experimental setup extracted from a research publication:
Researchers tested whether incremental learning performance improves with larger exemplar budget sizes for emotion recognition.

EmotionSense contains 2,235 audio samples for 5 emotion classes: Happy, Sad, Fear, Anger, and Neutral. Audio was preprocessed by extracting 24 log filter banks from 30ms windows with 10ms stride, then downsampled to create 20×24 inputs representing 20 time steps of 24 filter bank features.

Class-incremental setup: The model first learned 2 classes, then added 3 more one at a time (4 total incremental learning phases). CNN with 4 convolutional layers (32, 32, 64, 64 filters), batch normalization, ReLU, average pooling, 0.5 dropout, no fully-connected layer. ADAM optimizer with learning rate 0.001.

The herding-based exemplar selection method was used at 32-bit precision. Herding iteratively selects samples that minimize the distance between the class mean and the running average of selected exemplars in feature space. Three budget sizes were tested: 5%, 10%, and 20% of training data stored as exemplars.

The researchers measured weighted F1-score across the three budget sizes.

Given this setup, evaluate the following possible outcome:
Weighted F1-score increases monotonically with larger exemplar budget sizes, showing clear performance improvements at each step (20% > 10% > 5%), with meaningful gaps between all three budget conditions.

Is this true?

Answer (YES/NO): NO